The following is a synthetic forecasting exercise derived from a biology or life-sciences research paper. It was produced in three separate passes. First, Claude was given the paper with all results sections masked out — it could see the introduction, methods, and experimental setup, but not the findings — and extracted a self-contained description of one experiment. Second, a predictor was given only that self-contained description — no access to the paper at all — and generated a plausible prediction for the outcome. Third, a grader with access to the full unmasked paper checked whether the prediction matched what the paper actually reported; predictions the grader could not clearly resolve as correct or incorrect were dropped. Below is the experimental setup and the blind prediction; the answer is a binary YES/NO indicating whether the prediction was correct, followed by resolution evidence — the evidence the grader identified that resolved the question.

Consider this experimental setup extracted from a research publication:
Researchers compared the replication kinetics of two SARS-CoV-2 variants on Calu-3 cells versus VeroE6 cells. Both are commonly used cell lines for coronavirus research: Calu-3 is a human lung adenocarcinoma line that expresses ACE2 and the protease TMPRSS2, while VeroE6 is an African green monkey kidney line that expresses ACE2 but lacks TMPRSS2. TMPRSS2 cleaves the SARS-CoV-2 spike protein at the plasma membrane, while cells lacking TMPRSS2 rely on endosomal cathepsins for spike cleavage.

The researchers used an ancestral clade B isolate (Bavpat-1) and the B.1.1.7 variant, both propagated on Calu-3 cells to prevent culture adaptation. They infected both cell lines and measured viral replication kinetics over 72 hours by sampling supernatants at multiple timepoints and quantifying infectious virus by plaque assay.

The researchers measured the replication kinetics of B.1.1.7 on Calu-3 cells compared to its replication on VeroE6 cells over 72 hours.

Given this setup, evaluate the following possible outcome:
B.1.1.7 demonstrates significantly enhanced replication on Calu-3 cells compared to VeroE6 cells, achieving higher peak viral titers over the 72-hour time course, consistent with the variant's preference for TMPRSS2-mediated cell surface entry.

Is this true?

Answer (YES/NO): YES